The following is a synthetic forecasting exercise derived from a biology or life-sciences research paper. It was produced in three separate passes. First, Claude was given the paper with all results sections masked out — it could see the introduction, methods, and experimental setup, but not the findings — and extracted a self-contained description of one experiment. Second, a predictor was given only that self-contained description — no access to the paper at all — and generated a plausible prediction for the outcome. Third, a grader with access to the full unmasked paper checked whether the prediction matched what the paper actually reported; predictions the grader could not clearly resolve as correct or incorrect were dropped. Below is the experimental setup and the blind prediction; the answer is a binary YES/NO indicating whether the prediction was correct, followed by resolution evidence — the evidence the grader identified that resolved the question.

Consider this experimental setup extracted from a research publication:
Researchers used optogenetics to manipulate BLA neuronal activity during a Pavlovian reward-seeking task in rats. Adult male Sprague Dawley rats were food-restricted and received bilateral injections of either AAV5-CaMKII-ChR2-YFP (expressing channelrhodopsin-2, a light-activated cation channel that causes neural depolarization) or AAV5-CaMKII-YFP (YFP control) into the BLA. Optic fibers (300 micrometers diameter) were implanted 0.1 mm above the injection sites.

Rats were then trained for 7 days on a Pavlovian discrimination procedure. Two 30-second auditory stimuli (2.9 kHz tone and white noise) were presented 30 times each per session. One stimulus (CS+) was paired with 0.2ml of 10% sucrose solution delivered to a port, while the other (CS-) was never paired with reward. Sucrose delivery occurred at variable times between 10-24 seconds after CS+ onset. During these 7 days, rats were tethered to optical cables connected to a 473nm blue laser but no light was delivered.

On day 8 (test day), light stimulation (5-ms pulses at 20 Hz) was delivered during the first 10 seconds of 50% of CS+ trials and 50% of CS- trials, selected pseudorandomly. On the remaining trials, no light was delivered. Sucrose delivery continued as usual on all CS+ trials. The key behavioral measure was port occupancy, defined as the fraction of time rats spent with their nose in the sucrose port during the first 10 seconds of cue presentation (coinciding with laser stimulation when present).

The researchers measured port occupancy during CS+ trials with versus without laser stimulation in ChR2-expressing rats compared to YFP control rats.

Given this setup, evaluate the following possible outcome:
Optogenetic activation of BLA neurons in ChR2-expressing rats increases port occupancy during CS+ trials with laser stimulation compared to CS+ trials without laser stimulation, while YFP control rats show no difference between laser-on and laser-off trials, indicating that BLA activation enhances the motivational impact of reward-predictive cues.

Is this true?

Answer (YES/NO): NO